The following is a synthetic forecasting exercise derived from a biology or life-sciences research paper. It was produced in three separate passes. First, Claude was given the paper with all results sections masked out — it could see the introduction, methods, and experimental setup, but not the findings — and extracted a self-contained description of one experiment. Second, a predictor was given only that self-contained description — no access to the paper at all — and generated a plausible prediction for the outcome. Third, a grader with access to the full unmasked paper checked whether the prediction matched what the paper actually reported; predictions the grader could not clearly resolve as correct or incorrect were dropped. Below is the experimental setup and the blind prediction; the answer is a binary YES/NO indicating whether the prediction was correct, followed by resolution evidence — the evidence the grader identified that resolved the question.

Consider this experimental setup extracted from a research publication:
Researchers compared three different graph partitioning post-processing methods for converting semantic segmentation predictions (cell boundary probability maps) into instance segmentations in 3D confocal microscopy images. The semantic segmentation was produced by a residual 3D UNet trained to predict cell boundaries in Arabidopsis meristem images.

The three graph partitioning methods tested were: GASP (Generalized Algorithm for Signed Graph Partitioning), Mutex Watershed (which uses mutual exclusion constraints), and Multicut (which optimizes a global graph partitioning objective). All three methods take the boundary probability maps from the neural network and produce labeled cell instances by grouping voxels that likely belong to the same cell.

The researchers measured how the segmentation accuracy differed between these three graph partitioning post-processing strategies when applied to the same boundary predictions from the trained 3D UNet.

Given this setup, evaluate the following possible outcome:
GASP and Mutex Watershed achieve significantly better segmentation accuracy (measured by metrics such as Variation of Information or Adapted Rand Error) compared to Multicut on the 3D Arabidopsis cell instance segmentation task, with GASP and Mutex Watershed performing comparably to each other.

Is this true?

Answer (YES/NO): NO